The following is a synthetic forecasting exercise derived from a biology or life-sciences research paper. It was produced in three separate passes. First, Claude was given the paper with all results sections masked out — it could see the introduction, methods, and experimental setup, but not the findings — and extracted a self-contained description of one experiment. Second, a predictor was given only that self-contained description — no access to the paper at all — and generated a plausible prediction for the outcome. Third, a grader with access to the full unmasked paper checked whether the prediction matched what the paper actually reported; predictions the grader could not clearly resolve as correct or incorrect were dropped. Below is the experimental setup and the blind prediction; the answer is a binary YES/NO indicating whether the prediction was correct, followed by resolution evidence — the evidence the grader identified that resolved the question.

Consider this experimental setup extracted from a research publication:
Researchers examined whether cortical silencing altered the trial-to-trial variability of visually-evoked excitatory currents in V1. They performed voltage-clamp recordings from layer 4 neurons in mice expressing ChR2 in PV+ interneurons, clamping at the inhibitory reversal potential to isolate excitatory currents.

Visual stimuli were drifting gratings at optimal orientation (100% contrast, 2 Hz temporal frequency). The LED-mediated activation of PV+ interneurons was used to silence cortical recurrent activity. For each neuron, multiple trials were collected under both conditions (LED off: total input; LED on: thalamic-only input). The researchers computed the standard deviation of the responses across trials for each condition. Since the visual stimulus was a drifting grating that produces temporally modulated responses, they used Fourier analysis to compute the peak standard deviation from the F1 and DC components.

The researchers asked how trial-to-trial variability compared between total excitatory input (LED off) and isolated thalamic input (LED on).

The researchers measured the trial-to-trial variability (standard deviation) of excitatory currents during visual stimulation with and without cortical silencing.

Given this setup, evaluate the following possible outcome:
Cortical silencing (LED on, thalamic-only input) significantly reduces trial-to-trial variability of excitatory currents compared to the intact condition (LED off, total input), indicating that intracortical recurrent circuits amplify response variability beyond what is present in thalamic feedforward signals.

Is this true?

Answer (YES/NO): NO